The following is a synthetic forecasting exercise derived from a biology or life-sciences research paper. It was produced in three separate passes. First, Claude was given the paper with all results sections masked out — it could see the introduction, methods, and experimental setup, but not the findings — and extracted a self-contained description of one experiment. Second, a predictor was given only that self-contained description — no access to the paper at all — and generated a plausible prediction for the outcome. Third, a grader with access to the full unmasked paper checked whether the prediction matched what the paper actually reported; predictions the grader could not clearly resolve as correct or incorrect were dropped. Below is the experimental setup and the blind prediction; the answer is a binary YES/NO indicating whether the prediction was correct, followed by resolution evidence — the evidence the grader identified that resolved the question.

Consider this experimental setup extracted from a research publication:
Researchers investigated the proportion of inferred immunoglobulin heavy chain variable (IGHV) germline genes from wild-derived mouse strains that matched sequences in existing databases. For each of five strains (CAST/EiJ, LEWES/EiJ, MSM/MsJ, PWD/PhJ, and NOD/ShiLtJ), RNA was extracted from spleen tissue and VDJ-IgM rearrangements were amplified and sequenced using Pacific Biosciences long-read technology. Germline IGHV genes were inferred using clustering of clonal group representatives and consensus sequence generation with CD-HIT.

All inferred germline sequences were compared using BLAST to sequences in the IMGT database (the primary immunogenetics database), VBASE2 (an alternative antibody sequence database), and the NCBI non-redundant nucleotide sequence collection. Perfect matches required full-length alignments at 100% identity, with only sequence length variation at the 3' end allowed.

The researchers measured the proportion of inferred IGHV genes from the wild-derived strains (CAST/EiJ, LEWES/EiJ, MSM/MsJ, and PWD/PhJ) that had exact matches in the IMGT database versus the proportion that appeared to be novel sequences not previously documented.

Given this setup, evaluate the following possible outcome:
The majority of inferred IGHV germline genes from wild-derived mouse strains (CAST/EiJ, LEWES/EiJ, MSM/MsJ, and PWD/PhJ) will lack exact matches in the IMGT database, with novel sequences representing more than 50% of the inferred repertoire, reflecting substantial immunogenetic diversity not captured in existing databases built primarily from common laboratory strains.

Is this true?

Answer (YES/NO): YES